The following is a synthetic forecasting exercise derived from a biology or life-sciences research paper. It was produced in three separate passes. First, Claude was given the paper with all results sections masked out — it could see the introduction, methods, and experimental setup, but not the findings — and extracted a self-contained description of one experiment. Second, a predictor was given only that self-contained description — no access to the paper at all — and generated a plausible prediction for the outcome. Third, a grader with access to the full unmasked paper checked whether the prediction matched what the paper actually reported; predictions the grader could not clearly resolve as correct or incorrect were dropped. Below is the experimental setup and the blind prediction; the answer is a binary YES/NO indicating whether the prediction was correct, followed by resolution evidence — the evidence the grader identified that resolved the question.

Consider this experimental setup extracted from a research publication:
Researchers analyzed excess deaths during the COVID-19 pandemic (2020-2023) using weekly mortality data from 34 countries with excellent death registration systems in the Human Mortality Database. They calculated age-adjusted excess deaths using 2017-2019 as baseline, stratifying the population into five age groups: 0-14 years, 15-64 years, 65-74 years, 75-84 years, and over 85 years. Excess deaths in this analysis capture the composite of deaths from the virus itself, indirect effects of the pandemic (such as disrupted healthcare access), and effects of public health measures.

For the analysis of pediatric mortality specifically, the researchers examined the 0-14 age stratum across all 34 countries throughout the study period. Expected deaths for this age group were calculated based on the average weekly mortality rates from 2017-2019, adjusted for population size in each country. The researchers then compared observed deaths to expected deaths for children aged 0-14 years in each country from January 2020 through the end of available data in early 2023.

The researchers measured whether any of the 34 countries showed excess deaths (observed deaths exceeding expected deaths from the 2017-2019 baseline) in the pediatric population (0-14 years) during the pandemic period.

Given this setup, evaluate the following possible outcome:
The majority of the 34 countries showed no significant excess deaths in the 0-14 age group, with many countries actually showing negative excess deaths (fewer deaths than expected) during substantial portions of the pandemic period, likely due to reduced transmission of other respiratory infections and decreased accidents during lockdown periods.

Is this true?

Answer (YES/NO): YES